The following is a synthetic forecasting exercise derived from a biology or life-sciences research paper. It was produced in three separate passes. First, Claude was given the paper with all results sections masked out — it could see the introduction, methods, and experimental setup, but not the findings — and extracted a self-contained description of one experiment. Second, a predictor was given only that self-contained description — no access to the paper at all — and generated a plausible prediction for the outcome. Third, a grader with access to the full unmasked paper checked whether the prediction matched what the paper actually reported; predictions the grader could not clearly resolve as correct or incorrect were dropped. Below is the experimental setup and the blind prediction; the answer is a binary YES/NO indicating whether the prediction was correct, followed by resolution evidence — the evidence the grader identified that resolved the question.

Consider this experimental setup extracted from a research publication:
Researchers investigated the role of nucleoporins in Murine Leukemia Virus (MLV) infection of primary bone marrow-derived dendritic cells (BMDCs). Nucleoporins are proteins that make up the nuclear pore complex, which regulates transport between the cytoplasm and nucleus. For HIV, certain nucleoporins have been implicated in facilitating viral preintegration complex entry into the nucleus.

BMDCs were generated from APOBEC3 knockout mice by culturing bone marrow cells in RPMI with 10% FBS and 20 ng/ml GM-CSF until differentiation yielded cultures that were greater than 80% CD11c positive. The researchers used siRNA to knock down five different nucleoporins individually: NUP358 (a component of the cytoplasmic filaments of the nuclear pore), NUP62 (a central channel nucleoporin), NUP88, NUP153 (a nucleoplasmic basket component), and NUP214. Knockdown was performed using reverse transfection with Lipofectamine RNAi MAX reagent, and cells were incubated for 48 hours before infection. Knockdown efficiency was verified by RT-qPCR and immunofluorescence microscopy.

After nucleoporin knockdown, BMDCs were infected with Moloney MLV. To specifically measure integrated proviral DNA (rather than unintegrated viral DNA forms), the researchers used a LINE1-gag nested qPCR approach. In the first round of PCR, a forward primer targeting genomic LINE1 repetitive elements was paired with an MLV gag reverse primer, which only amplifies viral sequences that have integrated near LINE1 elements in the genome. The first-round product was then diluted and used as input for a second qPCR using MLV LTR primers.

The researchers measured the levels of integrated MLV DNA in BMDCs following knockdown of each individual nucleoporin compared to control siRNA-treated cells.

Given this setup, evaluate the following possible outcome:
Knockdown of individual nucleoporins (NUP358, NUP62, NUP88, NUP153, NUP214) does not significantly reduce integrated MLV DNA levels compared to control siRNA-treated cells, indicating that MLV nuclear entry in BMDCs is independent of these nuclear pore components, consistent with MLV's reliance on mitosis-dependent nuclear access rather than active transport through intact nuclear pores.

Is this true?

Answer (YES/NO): NO